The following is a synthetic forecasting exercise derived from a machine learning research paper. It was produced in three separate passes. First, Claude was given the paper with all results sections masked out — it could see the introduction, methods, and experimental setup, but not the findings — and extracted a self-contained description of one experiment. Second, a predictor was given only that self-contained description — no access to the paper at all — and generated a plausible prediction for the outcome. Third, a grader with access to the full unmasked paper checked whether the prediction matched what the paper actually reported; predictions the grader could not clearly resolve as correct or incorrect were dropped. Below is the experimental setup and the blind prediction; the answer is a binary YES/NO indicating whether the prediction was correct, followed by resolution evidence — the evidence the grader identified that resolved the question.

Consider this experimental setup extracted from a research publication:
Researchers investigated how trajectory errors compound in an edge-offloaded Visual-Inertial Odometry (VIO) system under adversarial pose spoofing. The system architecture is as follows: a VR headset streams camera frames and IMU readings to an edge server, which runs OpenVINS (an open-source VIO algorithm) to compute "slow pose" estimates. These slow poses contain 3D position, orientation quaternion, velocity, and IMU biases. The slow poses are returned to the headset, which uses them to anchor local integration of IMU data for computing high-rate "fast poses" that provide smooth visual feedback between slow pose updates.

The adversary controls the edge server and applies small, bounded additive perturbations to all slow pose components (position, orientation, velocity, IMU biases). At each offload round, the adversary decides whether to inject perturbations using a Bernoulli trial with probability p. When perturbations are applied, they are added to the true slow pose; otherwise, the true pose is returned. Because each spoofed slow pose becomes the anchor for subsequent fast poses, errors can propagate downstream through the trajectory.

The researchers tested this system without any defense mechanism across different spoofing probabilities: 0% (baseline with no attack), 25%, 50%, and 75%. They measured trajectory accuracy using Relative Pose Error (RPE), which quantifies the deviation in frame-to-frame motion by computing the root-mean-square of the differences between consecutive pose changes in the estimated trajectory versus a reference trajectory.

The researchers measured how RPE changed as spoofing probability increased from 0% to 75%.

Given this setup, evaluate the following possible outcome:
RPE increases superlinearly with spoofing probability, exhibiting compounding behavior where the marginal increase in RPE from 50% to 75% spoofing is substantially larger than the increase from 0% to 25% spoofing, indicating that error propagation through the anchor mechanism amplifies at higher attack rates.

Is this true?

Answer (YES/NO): NO